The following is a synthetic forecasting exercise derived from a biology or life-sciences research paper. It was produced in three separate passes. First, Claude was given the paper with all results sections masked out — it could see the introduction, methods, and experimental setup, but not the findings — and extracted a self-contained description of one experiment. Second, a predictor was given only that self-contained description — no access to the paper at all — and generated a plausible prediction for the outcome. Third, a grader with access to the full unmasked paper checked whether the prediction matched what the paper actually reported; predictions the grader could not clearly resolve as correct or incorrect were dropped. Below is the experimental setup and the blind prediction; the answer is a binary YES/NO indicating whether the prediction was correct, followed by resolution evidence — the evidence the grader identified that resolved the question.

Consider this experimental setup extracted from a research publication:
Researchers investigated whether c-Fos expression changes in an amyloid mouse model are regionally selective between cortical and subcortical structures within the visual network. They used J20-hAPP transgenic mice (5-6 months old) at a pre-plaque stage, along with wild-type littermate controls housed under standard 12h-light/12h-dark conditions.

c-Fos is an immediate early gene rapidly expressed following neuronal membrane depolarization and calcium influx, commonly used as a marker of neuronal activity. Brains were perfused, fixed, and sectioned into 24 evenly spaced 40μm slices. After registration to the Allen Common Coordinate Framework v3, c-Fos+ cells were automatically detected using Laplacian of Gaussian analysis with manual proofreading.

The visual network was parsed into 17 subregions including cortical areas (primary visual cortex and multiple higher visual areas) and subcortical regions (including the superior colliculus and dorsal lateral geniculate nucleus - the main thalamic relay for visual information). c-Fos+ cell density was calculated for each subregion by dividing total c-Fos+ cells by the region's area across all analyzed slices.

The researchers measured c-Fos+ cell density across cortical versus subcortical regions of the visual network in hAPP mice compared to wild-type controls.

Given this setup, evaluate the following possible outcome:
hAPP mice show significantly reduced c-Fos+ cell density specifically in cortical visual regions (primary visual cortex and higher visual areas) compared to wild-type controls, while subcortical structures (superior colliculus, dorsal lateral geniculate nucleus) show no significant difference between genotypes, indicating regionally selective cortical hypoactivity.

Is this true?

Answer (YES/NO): NO